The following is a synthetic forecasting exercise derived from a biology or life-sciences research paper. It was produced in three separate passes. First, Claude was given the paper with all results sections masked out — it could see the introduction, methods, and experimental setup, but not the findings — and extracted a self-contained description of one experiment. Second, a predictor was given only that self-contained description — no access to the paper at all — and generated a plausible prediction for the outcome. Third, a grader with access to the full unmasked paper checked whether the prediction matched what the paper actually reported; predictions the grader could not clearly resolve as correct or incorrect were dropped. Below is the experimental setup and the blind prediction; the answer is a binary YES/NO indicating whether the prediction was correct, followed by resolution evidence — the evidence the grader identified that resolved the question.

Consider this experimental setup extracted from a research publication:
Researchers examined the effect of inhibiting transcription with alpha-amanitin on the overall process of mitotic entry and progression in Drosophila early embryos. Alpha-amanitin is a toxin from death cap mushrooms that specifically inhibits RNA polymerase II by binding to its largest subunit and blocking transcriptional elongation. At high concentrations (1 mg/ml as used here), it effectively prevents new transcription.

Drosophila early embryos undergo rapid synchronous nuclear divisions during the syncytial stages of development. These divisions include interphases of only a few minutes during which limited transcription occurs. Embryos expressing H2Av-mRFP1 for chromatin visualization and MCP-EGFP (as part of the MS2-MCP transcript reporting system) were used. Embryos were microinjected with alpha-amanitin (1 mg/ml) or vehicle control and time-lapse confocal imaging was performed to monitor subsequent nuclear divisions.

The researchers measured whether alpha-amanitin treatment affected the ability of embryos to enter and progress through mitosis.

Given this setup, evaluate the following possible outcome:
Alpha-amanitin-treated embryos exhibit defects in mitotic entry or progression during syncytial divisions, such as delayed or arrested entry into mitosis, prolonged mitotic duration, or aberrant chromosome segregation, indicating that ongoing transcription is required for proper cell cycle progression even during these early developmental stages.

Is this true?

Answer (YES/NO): NO